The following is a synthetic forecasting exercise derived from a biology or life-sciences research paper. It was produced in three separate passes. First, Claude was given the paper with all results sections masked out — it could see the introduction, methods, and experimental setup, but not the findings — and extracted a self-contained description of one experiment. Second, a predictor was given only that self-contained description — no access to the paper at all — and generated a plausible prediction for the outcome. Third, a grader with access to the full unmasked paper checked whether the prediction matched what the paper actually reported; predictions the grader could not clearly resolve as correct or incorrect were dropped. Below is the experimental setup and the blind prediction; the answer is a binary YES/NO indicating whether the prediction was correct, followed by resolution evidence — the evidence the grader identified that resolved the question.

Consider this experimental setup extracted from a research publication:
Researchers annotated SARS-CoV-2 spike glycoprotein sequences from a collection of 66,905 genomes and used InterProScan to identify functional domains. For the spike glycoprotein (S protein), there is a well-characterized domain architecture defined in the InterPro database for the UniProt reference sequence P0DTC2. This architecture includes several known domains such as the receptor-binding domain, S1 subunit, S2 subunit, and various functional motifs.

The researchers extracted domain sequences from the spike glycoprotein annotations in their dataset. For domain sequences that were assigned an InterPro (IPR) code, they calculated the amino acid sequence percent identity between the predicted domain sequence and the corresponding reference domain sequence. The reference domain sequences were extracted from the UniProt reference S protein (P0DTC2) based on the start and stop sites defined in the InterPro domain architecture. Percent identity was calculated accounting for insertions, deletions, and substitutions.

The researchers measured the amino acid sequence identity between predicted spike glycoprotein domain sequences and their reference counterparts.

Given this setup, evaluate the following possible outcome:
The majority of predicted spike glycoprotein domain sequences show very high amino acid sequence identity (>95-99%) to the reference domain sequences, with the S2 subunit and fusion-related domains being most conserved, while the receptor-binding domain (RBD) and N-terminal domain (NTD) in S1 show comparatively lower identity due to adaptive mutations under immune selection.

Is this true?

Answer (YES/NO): NO